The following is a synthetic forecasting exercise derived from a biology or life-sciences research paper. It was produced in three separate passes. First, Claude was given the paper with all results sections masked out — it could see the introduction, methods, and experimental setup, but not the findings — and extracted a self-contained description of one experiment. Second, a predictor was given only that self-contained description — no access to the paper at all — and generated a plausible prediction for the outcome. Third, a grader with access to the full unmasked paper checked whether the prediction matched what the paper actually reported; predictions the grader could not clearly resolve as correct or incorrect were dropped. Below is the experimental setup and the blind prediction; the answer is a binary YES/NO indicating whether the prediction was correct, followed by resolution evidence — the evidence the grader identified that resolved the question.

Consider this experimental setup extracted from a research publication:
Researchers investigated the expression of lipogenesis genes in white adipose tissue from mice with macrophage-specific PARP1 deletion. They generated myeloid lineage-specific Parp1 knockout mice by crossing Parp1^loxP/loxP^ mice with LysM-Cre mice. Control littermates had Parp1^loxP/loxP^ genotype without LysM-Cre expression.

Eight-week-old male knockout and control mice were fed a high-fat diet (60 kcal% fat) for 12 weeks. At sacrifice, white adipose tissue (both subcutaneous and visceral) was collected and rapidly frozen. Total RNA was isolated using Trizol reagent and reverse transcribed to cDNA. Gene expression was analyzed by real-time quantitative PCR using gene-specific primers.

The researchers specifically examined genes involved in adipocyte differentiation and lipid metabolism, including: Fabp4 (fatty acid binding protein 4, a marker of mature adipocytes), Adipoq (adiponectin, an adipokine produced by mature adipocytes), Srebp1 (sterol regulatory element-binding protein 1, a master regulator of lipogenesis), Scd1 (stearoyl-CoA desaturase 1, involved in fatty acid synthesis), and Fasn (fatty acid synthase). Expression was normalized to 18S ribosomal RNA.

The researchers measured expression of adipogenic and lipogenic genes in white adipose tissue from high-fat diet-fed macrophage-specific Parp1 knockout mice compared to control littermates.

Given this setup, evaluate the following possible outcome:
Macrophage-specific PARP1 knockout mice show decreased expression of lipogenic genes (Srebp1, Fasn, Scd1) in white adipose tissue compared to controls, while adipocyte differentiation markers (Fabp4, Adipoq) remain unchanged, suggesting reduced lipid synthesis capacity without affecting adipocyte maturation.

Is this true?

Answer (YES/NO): NO